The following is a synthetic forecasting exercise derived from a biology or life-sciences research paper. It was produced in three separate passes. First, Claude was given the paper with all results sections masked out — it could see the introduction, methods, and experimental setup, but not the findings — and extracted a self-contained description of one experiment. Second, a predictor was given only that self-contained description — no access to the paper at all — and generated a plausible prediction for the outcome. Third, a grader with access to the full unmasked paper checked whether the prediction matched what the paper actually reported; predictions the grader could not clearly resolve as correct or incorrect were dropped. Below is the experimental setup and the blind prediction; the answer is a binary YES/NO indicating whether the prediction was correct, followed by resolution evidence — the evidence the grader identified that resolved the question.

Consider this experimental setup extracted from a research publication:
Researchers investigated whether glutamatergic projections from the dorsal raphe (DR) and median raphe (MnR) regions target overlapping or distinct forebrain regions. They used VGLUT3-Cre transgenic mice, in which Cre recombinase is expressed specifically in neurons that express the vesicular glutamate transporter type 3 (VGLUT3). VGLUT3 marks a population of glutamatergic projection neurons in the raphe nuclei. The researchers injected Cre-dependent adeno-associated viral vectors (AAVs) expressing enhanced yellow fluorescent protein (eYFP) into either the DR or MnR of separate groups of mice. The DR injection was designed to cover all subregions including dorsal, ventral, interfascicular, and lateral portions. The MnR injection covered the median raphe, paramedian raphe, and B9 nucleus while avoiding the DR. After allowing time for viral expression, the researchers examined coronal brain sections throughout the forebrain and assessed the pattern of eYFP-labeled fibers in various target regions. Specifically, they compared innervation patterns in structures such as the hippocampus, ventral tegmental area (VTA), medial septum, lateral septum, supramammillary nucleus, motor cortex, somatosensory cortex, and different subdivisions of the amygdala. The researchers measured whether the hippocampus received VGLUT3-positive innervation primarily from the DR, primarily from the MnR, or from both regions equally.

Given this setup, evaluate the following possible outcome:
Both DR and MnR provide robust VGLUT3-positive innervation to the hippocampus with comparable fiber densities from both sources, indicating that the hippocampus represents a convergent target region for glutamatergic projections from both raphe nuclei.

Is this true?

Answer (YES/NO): NO